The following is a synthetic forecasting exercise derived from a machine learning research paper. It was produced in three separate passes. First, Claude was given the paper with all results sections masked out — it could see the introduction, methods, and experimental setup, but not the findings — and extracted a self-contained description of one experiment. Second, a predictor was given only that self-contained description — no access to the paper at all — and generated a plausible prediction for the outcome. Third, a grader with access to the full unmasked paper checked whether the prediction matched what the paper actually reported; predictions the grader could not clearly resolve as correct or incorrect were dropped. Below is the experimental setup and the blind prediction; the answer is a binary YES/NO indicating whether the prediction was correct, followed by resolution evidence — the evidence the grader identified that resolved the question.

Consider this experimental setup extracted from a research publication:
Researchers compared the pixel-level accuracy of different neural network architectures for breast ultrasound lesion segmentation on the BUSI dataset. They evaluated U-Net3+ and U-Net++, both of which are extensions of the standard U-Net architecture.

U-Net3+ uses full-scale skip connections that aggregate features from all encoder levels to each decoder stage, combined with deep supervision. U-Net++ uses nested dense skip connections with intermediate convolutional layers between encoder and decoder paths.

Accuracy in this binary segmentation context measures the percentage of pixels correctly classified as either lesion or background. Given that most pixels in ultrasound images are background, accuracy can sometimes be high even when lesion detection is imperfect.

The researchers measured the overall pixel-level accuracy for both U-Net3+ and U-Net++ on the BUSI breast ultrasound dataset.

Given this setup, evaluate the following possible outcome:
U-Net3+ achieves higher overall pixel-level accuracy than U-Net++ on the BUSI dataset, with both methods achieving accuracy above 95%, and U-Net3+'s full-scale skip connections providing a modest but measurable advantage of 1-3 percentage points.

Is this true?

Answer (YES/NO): NO